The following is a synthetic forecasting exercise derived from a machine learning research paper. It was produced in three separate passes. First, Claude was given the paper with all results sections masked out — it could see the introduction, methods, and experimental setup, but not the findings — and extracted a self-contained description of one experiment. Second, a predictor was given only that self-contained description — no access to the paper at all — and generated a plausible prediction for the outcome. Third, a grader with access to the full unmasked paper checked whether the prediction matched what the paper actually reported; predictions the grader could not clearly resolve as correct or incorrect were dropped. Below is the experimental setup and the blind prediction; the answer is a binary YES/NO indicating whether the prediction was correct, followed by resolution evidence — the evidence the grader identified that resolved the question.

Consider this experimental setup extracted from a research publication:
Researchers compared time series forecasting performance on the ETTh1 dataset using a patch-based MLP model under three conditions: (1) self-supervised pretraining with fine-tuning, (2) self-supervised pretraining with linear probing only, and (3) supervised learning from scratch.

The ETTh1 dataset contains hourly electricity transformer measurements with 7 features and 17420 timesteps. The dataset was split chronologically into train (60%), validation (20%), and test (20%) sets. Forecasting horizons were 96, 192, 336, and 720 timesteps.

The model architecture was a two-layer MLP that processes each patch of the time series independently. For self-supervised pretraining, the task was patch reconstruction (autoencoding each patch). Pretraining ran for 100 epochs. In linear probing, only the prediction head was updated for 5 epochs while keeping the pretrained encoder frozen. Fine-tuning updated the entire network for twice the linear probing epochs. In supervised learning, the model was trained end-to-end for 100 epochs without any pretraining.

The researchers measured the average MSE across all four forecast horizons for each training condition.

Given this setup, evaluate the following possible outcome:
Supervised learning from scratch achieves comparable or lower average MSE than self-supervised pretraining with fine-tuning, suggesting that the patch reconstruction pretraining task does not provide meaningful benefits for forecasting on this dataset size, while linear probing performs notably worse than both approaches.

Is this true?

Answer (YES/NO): NO